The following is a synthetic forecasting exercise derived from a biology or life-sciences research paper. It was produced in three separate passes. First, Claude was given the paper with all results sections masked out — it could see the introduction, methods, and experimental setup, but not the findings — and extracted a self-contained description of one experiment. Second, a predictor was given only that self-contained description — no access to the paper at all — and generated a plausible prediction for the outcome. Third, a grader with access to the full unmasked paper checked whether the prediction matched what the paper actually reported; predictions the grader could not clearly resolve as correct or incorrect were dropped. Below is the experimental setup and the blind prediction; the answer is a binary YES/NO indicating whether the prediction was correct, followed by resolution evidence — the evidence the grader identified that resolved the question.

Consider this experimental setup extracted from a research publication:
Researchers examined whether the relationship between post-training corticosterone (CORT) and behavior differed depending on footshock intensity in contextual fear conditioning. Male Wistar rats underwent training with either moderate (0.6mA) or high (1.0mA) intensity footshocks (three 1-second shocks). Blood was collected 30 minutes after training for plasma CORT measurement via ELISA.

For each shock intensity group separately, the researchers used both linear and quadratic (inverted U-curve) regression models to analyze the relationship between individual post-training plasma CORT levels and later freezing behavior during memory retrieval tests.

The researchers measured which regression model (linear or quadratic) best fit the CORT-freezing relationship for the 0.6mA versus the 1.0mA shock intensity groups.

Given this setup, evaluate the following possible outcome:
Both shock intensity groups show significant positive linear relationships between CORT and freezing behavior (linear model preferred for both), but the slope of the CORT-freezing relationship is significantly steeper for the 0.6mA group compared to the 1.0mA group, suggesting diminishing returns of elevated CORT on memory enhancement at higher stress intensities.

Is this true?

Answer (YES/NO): NO